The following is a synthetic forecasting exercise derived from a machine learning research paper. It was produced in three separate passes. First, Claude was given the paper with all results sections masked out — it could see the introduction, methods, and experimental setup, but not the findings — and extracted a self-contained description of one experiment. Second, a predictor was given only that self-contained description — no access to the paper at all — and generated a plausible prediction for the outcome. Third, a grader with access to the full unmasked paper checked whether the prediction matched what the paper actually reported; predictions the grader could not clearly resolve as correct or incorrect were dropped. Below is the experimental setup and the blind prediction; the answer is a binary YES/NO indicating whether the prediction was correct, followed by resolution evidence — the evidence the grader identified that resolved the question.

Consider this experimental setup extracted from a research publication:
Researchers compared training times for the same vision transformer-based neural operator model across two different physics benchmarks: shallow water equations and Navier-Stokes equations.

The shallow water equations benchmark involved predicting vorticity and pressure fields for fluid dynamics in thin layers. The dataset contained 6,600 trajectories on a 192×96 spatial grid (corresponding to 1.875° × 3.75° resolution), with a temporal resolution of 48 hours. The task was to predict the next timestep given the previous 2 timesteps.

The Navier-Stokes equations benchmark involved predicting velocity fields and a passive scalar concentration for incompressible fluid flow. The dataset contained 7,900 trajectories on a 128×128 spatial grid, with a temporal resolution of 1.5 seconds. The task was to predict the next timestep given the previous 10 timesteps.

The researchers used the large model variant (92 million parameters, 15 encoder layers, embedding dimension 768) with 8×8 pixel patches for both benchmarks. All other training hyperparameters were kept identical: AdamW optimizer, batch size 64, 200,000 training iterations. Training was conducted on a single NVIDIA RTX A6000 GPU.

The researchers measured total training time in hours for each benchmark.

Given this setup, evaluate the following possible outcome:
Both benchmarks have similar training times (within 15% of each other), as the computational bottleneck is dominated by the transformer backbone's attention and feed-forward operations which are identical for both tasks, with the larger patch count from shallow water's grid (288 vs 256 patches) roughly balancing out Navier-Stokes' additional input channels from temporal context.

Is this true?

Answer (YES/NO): NO